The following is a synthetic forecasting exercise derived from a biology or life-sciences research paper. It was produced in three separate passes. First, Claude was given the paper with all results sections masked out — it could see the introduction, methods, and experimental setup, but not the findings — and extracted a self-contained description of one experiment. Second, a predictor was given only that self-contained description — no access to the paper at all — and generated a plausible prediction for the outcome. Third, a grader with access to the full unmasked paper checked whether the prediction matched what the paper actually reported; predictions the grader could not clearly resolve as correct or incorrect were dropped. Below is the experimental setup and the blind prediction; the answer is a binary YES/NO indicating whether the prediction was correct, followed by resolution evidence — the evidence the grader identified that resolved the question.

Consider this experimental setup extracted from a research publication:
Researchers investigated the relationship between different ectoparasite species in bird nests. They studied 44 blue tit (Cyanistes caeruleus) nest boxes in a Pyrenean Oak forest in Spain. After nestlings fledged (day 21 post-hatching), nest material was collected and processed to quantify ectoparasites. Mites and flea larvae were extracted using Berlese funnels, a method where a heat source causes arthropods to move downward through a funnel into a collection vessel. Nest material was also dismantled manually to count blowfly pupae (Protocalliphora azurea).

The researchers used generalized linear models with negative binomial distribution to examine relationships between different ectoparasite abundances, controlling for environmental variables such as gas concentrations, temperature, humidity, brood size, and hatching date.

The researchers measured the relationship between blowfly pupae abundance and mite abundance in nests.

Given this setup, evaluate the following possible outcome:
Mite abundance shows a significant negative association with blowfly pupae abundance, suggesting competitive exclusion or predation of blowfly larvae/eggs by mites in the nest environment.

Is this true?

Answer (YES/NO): YES